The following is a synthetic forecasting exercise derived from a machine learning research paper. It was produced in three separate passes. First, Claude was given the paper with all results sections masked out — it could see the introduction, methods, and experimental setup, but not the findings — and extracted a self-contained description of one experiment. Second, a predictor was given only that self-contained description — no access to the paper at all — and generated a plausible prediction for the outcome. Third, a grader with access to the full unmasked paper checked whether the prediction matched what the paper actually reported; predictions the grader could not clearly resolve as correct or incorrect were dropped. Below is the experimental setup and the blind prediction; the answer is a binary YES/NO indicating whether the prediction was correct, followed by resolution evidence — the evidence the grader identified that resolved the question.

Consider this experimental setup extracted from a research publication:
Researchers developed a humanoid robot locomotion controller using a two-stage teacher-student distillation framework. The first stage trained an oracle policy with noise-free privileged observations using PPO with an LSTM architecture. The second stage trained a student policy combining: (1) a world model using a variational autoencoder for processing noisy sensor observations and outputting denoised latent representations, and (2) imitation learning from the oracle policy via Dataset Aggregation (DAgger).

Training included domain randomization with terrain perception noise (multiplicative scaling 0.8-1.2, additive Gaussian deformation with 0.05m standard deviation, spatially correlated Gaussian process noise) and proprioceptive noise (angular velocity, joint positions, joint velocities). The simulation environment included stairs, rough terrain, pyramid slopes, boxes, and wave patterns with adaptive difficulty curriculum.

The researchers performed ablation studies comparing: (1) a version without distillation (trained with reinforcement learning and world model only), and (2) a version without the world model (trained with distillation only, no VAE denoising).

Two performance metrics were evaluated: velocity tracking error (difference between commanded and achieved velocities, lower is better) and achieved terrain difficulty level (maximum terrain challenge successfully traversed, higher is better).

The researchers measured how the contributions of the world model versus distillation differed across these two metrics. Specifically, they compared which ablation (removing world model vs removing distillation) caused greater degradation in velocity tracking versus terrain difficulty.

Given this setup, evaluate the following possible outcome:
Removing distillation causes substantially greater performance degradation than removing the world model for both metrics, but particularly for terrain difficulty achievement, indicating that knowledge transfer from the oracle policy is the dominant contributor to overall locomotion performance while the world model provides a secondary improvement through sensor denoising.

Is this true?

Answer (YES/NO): NO